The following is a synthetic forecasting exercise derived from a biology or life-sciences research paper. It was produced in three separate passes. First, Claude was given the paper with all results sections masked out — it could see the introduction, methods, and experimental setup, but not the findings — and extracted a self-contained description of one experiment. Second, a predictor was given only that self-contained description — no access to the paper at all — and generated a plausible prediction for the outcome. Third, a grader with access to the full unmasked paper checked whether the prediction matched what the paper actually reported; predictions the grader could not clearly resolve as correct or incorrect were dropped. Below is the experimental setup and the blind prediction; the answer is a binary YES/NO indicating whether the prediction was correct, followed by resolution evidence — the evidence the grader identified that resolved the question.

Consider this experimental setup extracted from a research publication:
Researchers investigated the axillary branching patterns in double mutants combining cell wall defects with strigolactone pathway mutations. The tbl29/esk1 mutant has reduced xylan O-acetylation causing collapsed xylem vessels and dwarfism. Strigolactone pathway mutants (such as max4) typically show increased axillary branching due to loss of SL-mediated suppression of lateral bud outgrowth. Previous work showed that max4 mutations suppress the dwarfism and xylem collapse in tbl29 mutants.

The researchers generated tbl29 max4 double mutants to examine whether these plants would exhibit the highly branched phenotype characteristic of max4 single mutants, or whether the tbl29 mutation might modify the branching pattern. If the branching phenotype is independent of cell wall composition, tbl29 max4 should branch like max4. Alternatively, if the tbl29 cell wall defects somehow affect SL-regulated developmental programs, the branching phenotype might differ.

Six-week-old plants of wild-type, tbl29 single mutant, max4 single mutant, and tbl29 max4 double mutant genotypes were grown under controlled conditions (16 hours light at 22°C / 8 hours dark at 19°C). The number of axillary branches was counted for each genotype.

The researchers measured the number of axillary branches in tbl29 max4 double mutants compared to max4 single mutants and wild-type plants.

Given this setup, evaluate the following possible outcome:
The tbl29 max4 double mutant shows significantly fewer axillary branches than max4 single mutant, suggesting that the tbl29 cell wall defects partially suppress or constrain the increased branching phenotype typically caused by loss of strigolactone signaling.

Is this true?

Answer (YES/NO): NO